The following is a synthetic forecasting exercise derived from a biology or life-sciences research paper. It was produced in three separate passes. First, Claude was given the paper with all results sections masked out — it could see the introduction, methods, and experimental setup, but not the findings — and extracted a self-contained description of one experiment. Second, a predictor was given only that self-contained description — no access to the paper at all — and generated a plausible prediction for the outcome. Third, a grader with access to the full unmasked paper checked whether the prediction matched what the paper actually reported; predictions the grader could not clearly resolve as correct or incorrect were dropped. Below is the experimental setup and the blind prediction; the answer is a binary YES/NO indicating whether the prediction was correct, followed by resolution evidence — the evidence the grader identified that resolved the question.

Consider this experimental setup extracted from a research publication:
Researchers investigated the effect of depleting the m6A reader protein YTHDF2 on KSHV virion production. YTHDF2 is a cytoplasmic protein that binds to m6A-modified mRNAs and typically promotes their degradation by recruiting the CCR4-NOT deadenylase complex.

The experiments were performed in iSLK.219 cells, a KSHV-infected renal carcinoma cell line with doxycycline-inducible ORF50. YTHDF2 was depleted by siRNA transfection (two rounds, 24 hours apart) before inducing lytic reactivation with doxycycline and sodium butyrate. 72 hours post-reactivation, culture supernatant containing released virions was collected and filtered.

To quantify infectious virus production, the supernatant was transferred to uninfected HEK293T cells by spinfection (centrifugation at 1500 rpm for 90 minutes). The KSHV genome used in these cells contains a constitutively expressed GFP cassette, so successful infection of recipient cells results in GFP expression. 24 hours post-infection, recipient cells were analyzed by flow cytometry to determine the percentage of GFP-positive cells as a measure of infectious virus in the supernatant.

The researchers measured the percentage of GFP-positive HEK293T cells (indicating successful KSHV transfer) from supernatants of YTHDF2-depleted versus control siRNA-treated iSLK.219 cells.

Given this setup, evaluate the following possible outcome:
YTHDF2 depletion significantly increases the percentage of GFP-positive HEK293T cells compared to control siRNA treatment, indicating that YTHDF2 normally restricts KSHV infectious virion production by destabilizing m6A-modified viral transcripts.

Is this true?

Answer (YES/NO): NO